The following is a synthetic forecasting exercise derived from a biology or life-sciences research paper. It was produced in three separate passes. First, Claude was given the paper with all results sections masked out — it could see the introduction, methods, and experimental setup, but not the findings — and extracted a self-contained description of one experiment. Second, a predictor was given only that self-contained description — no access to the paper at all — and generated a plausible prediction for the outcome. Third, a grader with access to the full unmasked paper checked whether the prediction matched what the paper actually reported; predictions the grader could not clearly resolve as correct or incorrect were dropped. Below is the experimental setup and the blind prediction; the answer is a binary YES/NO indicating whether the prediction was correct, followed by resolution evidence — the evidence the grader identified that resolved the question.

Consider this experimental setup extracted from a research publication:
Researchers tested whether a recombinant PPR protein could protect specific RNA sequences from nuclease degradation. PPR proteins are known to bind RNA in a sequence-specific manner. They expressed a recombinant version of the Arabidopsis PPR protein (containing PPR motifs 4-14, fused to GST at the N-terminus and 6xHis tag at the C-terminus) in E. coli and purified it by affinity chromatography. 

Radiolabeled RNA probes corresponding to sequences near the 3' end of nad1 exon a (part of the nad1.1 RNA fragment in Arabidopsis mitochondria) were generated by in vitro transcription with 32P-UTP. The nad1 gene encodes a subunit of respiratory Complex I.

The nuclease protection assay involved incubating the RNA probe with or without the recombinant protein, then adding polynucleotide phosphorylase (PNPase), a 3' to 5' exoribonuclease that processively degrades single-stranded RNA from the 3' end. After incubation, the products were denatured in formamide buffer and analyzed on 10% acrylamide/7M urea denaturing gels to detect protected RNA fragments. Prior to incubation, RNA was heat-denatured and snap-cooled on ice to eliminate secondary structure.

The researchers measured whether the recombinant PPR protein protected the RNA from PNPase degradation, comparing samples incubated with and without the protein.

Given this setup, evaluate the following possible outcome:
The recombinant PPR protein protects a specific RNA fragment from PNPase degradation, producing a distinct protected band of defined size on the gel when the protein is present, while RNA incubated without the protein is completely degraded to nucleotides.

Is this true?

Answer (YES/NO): YES